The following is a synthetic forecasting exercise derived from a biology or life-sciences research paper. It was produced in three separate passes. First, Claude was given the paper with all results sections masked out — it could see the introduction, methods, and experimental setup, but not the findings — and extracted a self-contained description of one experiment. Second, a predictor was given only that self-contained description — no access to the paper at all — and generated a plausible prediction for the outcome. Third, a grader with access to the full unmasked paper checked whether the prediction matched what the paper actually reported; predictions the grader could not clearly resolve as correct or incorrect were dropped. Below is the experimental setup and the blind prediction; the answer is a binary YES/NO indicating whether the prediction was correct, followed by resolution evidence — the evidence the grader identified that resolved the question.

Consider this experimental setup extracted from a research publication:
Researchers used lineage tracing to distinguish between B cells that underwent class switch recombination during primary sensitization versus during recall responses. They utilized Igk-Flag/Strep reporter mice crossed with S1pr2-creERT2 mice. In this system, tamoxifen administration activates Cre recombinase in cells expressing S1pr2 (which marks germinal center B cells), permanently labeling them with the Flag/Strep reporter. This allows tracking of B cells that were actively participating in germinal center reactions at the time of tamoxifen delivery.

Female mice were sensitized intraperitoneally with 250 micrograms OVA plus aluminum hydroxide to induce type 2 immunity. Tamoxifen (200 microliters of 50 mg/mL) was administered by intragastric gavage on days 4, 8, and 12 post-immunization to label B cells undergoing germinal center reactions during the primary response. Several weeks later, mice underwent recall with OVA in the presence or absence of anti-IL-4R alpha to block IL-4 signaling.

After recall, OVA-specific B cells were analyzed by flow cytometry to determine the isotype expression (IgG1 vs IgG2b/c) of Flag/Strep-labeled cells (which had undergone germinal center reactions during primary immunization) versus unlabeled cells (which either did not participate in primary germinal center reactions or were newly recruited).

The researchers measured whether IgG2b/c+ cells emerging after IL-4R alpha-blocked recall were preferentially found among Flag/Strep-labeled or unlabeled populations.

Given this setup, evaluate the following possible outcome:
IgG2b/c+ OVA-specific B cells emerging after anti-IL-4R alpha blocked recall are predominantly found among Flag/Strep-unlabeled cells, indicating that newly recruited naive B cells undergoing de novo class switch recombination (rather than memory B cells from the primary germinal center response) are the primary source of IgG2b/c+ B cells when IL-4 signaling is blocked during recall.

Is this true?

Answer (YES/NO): NO